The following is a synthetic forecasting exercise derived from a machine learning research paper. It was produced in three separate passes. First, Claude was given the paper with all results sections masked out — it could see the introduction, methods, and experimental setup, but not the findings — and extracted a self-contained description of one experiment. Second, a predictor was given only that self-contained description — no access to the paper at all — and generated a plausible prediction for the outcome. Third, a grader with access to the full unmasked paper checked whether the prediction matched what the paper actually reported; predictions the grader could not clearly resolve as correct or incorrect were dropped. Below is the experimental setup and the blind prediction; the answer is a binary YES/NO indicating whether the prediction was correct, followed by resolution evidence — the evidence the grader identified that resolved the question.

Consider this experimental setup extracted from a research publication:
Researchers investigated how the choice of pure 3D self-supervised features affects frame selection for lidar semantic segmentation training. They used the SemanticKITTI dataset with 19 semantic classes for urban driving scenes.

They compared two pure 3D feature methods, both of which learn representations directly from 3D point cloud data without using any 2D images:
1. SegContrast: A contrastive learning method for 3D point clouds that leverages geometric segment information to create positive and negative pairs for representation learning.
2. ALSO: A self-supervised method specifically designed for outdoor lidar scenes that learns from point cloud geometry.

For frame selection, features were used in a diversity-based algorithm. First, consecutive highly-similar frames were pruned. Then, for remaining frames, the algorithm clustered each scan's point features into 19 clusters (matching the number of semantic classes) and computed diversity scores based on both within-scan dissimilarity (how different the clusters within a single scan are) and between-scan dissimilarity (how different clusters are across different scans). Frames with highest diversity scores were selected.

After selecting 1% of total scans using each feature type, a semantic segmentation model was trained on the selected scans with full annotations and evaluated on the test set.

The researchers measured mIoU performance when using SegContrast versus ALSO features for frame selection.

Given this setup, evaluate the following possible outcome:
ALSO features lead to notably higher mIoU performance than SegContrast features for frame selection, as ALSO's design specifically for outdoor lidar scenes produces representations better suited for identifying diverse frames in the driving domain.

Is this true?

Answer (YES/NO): NO